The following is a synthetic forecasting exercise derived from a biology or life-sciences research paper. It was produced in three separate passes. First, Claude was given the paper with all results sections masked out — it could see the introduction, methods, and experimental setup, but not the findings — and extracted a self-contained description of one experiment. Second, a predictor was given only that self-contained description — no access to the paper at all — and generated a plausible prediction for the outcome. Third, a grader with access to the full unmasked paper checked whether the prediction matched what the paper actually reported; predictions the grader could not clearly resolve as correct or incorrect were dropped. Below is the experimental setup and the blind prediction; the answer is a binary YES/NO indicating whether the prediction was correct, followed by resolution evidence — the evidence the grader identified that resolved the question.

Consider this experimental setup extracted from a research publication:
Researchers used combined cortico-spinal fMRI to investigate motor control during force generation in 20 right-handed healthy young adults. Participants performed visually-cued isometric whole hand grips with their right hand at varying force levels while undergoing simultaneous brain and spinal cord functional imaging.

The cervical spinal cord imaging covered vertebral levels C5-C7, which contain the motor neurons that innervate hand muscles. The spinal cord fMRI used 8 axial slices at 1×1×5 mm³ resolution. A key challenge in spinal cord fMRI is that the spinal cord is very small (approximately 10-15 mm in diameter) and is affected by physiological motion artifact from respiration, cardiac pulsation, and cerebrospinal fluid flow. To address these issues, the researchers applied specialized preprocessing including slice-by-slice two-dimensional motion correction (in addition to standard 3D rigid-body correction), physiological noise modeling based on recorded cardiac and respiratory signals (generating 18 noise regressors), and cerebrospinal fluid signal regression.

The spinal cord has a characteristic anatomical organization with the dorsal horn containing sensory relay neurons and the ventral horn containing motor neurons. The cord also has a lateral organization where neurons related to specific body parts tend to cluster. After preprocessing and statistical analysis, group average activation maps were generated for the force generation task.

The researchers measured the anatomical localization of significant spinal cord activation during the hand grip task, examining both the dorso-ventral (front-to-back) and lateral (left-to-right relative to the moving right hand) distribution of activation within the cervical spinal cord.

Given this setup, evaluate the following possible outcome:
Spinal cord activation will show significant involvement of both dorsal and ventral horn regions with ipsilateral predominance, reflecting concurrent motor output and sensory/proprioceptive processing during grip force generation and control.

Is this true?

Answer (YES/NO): YES